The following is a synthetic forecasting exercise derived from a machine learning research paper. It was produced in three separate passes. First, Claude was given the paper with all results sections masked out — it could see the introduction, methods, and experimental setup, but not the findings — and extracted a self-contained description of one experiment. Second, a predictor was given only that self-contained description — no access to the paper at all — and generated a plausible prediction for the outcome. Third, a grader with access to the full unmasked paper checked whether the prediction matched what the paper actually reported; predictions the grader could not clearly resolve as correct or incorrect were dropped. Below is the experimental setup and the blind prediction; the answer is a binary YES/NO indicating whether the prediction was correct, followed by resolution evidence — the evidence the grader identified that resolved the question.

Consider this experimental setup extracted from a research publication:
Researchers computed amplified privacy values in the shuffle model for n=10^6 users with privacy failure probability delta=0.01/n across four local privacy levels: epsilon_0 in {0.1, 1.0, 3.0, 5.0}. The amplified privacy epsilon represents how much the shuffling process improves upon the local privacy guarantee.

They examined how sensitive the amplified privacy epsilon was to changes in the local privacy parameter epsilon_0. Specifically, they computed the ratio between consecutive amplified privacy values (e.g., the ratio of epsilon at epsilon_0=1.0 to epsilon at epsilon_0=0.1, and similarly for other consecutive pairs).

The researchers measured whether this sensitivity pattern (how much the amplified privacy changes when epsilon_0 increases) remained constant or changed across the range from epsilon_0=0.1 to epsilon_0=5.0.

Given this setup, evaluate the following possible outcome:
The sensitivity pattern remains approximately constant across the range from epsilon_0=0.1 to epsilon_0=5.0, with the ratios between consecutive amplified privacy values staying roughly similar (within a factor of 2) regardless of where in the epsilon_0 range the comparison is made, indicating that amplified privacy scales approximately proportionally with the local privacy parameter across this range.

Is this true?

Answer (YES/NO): NO